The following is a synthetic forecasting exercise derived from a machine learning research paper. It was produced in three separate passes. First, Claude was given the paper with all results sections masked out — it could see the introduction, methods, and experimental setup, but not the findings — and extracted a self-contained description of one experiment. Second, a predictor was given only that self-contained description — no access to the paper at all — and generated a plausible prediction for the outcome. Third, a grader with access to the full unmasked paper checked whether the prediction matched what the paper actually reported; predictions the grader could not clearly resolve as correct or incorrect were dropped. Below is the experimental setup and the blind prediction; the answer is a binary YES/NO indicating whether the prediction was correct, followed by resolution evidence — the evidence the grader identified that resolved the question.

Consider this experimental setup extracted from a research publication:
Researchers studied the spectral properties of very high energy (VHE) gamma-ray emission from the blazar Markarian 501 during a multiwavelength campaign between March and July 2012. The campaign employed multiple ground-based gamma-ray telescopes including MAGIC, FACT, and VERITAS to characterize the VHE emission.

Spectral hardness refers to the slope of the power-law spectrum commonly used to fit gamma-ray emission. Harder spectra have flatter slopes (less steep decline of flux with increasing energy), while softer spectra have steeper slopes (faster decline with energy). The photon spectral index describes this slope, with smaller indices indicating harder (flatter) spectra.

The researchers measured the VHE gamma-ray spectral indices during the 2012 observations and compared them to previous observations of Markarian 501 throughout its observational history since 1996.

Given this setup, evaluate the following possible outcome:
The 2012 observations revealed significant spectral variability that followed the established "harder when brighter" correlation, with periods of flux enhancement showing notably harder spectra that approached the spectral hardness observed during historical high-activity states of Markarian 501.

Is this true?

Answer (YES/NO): NO